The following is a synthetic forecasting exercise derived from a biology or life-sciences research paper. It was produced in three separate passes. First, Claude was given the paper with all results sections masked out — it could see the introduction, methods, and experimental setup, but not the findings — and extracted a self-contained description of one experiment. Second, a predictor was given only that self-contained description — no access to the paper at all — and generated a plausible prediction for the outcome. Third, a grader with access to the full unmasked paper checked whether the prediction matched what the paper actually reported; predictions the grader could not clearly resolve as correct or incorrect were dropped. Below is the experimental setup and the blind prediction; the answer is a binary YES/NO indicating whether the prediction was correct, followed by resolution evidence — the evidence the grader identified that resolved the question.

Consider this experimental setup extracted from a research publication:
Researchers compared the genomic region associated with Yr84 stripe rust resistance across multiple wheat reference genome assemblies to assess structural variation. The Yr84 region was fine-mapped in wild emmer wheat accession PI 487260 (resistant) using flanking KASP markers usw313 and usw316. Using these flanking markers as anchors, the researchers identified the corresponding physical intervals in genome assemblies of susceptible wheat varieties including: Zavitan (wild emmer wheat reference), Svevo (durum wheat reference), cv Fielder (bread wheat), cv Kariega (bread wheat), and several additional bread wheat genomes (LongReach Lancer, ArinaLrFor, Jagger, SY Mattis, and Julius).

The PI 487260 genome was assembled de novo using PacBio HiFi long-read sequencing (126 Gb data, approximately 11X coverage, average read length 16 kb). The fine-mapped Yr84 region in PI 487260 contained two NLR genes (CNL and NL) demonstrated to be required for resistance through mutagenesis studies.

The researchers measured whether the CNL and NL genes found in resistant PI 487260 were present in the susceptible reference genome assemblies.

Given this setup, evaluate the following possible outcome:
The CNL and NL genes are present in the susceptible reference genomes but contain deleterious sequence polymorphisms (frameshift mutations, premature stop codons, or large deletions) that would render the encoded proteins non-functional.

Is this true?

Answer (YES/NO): NO